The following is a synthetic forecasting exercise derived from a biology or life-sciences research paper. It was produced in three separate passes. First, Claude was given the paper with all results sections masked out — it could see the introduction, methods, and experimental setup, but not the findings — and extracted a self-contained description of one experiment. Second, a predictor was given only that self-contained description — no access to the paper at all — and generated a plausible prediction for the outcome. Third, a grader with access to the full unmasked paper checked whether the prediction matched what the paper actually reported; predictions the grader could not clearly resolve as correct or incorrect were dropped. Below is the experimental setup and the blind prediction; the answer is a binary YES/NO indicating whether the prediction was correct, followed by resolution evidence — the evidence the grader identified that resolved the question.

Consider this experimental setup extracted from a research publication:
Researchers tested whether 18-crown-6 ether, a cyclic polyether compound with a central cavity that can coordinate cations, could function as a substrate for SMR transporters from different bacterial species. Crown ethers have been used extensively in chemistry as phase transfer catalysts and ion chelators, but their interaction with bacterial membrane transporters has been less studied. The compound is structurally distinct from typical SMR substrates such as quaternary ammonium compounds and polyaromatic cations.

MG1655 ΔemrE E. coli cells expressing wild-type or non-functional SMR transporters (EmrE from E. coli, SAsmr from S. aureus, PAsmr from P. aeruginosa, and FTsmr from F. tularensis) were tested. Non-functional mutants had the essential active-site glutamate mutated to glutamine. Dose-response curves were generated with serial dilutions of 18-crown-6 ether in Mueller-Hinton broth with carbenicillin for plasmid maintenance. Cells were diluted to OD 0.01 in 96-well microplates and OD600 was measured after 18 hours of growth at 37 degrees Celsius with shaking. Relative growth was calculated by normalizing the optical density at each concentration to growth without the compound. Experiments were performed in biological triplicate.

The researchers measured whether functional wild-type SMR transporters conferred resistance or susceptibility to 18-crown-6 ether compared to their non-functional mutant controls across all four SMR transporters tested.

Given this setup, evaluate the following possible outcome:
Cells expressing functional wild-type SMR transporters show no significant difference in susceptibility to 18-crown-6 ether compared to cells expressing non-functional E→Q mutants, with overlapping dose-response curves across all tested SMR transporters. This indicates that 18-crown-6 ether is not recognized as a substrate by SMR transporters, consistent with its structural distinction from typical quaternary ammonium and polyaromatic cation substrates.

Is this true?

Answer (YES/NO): NO